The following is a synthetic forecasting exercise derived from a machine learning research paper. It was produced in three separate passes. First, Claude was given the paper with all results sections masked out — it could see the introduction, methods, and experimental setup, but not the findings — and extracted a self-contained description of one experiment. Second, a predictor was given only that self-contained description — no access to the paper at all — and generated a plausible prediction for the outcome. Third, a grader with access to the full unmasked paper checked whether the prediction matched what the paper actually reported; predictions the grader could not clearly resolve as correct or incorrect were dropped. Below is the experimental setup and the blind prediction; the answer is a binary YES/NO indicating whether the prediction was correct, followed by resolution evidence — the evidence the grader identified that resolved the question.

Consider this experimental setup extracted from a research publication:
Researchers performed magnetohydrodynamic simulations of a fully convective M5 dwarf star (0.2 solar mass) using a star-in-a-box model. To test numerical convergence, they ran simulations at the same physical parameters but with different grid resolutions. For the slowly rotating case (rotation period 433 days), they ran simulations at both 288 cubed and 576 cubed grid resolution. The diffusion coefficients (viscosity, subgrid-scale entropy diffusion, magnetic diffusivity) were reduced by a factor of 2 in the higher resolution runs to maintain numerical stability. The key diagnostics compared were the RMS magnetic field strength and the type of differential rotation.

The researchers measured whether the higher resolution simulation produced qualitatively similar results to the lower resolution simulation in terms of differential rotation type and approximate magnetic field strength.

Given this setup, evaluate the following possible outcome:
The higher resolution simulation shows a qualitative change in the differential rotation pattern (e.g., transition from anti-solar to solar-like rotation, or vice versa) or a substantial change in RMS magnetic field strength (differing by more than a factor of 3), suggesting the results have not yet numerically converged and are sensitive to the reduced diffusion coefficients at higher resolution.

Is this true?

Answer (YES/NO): NO